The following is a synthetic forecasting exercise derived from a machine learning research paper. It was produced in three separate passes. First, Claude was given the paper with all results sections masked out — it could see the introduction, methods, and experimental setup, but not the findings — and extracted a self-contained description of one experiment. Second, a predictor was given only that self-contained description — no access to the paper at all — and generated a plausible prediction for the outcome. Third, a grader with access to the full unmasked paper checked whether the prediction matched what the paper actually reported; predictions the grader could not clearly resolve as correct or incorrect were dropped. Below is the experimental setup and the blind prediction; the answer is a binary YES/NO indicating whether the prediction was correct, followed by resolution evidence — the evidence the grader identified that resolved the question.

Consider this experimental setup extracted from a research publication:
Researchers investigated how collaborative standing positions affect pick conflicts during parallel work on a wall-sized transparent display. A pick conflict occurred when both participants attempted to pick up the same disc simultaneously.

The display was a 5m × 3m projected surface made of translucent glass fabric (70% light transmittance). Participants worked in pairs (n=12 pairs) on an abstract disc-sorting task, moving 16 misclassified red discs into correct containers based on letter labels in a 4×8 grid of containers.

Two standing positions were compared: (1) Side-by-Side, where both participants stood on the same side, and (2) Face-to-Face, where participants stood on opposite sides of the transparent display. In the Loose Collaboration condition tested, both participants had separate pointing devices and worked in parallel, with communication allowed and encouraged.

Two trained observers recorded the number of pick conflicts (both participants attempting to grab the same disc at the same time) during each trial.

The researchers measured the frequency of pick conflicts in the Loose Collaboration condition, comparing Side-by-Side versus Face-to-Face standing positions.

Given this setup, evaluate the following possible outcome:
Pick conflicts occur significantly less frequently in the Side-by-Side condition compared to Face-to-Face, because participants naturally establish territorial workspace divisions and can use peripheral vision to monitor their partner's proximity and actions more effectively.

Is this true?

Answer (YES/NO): YES